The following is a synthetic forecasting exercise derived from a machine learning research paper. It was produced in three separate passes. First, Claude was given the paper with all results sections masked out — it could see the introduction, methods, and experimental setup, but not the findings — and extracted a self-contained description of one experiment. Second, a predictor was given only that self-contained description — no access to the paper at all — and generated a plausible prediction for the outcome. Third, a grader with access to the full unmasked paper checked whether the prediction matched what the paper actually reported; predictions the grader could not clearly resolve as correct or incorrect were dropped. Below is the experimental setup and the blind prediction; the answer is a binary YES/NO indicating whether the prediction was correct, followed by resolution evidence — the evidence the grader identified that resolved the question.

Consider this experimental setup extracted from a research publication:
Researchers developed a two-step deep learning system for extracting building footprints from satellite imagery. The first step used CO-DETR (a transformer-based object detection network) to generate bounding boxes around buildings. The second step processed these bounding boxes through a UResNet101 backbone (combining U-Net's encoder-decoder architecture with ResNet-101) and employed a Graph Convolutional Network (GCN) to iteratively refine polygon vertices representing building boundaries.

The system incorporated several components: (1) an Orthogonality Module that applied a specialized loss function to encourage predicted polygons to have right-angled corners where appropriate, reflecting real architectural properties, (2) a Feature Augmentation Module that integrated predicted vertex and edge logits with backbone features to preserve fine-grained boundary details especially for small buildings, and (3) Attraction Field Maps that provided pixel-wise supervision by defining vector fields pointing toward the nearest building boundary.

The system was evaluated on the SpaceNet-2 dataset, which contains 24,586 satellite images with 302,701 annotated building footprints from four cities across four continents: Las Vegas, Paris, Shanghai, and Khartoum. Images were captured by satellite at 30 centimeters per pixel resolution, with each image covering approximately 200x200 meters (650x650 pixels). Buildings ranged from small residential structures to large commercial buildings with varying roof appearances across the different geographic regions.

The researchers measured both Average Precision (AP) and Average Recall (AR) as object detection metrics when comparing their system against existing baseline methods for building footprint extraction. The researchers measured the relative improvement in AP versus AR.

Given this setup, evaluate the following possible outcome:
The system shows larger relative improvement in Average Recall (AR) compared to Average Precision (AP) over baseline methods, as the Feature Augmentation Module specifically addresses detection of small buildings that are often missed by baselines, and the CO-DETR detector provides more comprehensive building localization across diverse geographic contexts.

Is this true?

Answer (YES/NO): YES